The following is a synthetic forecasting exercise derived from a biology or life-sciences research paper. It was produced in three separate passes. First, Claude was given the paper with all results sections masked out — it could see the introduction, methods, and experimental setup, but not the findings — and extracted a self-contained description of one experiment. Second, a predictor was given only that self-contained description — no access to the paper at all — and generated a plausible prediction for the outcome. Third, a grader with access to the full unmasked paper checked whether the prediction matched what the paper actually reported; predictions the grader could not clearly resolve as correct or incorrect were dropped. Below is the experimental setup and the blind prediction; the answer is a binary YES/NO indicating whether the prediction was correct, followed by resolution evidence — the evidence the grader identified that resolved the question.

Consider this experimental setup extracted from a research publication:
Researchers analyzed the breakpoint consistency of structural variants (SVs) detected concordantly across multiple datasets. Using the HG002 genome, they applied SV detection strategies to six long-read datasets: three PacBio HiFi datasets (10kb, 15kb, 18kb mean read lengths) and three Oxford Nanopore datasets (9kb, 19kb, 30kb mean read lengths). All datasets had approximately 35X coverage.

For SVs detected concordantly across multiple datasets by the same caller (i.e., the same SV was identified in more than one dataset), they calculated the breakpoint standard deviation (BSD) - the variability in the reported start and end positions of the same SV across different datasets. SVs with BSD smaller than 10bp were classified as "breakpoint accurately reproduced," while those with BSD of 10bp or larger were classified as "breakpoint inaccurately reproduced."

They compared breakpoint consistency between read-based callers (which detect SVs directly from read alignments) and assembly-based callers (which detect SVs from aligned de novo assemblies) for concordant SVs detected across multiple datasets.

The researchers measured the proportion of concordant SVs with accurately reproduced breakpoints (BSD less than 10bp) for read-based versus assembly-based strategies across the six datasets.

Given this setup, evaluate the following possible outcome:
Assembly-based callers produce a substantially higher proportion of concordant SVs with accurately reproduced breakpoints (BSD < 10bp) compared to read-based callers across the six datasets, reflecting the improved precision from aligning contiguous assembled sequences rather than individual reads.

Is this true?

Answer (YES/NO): YES